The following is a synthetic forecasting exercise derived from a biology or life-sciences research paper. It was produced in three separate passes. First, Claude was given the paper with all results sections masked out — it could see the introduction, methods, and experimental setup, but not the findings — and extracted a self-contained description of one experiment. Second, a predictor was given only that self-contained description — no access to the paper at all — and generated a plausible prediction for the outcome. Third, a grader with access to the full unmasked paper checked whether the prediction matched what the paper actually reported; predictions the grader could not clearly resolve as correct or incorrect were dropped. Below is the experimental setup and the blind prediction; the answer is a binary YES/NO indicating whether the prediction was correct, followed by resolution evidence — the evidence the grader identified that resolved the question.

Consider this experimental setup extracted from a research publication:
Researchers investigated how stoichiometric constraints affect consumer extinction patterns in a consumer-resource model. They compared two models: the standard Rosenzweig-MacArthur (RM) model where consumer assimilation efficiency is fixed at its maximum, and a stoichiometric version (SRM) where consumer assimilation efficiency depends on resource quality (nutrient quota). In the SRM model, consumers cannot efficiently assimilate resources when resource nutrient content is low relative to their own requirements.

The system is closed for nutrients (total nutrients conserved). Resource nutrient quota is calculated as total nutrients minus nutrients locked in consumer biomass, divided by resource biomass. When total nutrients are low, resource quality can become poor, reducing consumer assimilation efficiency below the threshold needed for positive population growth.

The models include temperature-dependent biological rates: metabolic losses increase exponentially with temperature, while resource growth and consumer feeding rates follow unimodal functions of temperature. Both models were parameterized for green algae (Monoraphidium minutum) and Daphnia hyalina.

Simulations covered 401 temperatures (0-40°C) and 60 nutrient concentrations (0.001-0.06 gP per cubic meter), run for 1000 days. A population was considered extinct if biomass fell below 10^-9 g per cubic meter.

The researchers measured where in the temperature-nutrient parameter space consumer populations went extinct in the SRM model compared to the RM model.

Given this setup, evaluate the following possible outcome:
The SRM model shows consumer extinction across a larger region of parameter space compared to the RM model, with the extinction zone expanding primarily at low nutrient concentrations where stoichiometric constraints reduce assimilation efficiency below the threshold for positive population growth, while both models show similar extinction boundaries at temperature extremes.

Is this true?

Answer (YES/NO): NO